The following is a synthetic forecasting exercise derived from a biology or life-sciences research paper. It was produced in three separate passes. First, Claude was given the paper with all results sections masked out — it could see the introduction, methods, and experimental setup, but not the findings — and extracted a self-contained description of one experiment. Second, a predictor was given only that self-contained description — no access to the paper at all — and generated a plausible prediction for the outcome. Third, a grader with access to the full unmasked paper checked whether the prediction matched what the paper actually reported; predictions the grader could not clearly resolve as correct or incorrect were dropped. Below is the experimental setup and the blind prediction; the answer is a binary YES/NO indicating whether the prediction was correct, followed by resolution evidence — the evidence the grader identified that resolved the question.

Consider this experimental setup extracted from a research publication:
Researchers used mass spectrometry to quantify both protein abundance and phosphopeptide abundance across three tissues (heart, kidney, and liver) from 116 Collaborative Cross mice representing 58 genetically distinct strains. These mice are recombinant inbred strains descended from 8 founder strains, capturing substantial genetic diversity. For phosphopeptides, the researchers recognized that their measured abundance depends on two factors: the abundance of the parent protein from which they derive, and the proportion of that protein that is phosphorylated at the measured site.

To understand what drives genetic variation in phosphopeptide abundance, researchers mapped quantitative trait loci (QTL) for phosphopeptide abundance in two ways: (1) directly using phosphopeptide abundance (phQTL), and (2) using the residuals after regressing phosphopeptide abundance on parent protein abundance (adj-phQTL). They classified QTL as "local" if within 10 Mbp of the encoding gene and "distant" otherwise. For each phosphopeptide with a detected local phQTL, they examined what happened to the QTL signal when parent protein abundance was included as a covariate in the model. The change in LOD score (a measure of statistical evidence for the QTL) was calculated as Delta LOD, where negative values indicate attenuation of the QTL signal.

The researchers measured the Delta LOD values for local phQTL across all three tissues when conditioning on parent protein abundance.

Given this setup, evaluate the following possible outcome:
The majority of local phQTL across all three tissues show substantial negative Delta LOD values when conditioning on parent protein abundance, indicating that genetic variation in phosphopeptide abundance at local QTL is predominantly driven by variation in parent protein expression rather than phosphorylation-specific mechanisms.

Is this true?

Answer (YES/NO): YES